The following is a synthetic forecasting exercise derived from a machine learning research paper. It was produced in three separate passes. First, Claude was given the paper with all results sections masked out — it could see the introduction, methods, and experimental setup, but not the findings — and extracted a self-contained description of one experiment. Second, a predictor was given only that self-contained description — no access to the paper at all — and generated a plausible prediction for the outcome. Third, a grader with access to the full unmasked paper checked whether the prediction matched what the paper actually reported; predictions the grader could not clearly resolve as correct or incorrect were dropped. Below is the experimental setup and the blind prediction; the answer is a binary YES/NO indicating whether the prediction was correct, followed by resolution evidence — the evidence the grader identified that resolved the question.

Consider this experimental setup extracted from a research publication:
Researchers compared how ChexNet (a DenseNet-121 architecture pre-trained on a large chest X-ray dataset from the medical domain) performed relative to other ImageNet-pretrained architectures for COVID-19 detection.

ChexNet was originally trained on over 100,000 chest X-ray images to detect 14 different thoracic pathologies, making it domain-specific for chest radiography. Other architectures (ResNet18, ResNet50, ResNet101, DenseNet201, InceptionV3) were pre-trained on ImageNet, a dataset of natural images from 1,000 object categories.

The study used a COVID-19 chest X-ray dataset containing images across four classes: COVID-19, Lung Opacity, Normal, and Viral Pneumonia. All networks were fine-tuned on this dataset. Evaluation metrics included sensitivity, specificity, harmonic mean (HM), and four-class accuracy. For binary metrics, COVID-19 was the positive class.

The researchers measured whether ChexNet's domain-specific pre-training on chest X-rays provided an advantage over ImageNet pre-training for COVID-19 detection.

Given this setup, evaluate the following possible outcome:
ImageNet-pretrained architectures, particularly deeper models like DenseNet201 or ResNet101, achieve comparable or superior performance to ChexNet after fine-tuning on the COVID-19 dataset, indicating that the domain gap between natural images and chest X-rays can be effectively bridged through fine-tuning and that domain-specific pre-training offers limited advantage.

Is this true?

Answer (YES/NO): NO